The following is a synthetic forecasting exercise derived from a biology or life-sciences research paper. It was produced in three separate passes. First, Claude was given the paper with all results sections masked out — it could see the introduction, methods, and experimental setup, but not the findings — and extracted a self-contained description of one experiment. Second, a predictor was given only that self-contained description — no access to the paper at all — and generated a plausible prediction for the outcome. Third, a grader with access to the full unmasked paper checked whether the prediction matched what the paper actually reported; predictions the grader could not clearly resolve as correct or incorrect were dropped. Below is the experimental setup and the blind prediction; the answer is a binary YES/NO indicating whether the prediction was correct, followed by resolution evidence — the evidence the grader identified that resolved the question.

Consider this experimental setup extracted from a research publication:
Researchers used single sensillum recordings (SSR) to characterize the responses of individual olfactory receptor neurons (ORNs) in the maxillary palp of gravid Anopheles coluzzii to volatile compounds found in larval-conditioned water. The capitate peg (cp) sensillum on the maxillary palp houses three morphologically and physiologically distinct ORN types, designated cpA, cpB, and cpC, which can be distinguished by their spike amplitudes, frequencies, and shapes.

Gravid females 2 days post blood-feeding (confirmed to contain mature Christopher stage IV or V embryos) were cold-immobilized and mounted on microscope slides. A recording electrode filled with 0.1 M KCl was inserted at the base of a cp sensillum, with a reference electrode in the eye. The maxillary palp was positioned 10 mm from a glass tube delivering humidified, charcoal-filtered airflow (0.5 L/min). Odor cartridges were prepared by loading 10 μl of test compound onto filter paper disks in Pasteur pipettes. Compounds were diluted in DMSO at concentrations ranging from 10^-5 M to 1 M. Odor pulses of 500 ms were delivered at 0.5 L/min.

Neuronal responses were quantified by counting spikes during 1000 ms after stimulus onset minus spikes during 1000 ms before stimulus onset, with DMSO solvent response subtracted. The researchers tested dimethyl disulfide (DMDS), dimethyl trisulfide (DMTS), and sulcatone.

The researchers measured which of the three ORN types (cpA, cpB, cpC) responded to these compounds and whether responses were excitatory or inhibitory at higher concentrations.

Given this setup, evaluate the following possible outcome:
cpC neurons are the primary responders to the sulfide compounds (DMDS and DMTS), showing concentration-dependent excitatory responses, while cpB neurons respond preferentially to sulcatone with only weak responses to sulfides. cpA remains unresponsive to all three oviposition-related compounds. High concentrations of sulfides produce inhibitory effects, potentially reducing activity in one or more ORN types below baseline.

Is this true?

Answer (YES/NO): NO